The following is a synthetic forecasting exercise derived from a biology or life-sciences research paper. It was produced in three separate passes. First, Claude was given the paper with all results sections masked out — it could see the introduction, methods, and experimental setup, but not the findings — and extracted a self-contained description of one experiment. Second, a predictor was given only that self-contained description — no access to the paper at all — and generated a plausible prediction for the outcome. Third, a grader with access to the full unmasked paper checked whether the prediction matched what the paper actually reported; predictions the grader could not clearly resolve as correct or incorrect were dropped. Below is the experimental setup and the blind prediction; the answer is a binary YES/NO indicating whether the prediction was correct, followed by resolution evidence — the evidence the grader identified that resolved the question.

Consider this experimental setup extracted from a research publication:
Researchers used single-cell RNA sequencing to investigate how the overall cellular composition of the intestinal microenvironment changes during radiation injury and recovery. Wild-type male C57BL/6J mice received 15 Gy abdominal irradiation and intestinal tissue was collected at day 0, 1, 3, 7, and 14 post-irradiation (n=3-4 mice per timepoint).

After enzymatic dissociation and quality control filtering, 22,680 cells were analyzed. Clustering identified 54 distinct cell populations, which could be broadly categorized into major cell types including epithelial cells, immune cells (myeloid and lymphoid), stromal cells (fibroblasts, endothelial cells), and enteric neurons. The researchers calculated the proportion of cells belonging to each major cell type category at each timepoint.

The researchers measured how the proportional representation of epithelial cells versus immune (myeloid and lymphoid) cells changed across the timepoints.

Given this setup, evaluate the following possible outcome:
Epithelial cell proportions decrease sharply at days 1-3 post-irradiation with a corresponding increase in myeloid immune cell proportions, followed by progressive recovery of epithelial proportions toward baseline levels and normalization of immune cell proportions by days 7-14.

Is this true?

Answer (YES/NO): NO